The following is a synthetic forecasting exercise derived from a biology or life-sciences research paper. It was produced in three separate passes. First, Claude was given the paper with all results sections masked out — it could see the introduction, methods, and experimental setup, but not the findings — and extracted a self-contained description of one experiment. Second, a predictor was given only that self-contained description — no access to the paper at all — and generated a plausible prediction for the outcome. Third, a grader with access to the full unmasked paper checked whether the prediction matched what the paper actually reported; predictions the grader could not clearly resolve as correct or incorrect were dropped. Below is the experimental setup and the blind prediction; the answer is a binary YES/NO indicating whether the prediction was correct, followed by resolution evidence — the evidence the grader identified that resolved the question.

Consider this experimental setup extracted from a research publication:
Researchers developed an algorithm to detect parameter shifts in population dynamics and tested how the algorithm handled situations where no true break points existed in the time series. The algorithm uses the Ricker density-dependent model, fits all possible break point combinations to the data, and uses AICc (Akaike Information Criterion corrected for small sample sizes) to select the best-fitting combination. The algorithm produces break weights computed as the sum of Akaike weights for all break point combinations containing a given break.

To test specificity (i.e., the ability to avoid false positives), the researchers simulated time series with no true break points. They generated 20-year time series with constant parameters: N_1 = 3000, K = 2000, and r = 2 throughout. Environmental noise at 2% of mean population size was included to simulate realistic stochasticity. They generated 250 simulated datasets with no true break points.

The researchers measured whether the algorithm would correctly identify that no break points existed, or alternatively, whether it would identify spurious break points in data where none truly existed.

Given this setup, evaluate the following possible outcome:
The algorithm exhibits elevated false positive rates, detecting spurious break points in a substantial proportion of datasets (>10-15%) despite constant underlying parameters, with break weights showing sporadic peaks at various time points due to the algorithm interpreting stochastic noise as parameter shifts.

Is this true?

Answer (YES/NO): NO